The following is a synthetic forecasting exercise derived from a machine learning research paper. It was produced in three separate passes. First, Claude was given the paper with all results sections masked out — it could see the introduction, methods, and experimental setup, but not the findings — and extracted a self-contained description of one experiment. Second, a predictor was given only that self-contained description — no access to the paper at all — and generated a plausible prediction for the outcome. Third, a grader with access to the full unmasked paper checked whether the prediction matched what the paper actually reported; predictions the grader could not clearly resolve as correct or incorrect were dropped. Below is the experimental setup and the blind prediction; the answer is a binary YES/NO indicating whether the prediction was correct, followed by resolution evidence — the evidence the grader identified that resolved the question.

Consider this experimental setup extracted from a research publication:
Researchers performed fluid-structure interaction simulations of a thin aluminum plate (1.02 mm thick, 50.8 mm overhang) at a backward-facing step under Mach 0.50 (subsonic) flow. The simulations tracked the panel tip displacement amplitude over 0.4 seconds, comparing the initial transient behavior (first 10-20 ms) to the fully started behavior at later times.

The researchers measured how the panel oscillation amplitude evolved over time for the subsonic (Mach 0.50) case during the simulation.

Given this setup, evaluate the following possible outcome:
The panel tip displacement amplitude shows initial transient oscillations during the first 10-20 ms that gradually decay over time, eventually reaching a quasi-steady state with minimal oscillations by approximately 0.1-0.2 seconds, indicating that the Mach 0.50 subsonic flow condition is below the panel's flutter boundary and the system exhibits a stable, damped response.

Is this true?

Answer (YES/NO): NO